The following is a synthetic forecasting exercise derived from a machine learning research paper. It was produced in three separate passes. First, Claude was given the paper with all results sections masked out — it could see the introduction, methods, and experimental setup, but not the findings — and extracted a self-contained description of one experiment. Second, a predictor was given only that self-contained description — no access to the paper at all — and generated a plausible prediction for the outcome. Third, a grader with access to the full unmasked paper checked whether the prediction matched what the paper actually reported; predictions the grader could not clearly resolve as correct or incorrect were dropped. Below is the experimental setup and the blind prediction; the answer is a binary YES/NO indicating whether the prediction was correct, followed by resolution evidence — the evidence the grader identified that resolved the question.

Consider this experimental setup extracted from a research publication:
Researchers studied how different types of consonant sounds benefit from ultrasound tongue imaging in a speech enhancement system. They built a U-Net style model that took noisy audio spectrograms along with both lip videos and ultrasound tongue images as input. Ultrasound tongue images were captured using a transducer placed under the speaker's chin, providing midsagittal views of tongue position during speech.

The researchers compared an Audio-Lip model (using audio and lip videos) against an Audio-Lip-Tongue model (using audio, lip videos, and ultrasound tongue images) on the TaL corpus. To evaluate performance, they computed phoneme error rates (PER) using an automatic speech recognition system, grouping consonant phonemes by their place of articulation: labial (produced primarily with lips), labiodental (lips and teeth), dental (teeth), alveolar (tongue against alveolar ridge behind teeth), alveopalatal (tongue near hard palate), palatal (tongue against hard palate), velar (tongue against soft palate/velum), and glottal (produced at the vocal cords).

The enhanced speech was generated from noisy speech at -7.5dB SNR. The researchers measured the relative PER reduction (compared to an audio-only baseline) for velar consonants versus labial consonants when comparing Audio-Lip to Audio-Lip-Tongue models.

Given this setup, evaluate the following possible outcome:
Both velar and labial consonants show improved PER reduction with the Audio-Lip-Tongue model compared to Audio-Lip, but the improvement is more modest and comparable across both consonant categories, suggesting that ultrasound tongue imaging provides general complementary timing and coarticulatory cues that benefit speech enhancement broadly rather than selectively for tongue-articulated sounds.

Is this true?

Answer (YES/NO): NO